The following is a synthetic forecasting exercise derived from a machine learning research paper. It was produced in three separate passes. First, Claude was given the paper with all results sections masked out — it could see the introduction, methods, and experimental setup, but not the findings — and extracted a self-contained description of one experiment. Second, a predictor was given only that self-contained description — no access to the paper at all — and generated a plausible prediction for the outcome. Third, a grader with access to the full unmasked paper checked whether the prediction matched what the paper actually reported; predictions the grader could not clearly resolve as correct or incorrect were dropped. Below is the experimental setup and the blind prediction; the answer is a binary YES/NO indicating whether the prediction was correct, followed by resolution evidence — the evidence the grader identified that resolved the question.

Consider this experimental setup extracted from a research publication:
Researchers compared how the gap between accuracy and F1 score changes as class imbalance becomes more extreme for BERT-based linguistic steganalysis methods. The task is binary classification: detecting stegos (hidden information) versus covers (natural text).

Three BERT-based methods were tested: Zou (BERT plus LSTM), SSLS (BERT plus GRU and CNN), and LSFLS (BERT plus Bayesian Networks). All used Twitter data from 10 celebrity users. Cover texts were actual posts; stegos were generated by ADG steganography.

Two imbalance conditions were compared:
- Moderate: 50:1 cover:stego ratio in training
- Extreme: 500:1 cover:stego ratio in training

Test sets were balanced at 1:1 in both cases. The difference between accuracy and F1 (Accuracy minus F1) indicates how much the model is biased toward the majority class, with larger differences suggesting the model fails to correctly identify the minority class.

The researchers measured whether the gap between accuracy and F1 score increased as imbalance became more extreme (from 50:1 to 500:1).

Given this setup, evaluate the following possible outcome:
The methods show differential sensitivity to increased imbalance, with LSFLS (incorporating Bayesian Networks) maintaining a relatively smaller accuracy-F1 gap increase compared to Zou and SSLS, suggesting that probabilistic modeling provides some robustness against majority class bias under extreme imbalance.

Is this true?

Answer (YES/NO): YES